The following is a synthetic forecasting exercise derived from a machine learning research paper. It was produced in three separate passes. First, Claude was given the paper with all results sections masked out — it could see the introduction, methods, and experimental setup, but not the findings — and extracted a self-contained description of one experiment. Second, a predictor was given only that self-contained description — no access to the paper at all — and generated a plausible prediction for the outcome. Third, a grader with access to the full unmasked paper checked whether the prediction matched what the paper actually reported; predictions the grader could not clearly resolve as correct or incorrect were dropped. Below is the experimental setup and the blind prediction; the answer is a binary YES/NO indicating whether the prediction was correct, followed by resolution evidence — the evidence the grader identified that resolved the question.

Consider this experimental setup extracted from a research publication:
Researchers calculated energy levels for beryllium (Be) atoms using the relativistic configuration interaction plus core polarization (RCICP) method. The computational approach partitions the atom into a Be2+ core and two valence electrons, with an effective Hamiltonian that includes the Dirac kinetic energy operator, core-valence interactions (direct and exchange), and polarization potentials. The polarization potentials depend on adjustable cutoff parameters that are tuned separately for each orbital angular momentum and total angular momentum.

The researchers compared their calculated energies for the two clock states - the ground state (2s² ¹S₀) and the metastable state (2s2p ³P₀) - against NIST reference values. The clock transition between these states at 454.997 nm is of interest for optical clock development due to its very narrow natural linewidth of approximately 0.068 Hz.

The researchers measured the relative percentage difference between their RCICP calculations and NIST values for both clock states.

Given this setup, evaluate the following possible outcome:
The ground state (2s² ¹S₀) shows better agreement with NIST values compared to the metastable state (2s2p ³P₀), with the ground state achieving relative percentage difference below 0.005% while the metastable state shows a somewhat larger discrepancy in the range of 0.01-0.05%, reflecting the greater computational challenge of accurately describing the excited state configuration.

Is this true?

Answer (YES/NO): NO